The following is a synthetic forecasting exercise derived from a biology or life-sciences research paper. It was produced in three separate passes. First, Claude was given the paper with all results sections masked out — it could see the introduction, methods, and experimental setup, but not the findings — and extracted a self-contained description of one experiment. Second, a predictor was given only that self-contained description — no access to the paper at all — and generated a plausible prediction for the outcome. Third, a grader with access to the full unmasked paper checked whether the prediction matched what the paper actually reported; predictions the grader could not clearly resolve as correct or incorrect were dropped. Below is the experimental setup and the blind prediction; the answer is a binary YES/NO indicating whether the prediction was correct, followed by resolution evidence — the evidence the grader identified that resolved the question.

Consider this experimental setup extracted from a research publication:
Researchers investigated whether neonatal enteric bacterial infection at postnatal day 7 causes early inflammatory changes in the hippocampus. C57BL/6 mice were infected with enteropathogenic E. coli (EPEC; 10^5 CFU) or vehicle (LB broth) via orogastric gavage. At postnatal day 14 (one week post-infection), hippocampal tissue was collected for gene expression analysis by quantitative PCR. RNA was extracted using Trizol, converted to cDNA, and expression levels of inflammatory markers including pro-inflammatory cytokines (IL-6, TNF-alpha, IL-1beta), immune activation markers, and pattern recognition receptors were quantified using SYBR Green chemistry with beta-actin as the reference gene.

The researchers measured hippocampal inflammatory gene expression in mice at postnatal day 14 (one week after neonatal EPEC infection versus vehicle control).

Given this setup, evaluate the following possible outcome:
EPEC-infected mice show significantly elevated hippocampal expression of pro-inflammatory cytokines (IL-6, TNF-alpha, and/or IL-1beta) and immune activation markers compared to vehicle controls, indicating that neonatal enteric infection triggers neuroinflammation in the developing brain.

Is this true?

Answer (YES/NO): NO